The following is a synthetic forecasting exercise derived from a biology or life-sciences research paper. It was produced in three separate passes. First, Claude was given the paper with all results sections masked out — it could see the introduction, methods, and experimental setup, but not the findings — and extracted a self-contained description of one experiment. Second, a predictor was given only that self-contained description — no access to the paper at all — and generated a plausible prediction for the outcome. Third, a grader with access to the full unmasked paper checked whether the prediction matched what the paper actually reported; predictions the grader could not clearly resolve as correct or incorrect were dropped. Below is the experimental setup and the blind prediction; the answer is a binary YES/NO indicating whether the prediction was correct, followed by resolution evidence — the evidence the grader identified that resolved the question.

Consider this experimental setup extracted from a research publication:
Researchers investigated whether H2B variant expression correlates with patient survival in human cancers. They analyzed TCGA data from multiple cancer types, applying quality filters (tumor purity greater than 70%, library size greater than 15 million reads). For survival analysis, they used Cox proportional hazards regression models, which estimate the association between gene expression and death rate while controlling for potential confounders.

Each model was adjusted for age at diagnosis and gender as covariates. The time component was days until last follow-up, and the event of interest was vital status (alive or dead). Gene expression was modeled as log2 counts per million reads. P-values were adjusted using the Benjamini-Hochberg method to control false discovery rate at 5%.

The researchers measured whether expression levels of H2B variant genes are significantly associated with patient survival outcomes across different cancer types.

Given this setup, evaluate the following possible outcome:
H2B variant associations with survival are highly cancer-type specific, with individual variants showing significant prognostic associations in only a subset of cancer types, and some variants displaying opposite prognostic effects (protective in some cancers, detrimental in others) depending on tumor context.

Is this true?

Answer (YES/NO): NO